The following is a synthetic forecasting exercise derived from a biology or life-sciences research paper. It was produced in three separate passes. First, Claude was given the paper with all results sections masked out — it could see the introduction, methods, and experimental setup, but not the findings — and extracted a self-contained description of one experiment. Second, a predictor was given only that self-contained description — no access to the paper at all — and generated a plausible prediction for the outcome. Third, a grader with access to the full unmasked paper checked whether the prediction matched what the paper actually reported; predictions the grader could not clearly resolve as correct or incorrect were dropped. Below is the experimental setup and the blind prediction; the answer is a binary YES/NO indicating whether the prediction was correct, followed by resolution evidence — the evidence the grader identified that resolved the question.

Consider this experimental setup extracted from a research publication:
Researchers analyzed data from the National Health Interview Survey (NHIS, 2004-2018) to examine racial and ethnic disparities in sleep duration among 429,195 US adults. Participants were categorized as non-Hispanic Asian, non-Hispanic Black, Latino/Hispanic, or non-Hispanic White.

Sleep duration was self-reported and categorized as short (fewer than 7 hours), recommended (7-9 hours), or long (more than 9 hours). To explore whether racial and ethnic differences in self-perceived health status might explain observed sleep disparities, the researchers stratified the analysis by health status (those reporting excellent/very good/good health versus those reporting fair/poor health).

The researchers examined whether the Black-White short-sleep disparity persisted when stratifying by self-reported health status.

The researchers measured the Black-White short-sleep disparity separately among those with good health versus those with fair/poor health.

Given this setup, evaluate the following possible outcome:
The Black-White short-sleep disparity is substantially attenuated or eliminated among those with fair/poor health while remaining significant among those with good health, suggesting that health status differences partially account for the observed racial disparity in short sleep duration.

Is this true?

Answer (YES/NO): NO